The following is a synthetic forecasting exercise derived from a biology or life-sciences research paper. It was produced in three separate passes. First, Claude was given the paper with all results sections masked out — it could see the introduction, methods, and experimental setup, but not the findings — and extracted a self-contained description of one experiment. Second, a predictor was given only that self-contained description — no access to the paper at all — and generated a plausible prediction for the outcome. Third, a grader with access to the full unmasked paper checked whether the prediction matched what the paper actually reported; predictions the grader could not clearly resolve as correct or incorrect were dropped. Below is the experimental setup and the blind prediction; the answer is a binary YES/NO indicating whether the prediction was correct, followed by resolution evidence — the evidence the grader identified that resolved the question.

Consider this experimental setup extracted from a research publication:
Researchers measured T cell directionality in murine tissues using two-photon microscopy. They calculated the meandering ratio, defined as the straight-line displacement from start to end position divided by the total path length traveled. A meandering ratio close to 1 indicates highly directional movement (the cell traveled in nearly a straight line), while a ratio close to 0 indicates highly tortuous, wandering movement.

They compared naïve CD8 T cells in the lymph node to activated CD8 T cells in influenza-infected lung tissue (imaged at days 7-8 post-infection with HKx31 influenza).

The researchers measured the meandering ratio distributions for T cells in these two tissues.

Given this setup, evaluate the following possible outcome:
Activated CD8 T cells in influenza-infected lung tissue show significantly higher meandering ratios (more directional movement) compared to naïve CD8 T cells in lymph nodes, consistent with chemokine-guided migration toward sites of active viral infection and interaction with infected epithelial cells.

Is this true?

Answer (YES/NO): NO